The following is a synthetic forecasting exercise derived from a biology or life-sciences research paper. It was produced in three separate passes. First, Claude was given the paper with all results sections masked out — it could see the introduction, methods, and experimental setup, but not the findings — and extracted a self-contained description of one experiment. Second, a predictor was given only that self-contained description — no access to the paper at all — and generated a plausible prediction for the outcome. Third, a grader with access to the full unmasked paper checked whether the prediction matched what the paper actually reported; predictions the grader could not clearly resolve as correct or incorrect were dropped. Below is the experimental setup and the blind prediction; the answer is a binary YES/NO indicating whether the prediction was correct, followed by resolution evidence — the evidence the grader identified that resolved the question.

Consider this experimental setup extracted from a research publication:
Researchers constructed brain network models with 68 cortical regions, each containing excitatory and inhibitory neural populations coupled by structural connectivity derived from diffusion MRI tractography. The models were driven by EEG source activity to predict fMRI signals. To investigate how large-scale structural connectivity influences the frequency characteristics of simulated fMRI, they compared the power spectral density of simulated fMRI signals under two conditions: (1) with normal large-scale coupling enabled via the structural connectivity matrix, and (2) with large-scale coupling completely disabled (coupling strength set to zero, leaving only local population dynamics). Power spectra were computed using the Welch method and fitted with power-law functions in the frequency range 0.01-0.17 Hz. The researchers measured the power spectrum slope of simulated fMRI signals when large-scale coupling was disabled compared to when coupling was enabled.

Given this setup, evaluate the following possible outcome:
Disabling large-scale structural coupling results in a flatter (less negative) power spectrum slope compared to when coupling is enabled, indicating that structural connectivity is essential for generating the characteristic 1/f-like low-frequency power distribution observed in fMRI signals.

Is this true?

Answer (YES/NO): YES